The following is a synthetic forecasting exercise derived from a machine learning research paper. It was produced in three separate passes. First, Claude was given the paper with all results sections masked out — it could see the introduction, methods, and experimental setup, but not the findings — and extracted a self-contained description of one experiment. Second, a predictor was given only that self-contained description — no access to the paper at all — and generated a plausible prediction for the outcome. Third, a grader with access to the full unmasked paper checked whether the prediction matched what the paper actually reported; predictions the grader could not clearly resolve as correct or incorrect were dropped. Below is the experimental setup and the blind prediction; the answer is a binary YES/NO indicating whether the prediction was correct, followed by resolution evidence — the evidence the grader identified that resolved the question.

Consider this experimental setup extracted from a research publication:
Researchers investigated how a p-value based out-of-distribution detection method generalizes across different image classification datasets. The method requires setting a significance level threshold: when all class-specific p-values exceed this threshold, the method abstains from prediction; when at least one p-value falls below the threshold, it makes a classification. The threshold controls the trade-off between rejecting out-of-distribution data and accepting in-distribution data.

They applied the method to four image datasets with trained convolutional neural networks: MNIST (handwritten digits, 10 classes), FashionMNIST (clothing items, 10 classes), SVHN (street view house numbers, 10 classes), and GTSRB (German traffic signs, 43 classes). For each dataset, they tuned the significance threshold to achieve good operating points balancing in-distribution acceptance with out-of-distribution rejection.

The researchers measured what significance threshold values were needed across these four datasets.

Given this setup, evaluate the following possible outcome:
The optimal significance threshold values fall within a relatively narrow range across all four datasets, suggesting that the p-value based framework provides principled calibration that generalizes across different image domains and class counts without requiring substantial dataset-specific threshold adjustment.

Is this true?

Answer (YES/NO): NO